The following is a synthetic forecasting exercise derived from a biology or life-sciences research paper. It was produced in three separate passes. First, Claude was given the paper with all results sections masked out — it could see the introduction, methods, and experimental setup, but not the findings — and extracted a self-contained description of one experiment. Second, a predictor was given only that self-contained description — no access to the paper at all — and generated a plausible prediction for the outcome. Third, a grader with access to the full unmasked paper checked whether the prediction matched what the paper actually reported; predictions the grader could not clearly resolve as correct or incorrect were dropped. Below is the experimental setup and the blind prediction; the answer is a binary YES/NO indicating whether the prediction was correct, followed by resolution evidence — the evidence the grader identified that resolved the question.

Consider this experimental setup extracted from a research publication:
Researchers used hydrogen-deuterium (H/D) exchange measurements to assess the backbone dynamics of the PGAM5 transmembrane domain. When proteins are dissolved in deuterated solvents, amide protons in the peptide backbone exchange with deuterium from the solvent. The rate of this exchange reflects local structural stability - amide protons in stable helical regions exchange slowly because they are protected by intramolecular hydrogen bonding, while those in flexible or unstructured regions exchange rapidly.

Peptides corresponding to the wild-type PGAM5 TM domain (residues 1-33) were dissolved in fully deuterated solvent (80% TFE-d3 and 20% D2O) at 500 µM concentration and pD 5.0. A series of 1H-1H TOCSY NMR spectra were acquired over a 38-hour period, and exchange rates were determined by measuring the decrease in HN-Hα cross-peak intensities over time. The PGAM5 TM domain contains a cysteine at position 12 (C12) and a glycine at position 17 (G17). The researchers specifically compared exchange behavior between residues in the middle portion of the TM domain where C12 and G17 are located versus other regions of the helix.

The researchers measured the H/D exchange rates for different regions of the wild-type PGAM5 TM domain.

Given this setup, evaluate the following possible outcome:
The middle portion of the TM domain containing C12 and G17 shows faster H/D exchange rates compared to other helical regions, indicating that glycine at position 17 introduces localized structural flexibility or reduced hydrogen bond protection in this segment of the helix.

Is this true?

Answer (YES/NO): NO